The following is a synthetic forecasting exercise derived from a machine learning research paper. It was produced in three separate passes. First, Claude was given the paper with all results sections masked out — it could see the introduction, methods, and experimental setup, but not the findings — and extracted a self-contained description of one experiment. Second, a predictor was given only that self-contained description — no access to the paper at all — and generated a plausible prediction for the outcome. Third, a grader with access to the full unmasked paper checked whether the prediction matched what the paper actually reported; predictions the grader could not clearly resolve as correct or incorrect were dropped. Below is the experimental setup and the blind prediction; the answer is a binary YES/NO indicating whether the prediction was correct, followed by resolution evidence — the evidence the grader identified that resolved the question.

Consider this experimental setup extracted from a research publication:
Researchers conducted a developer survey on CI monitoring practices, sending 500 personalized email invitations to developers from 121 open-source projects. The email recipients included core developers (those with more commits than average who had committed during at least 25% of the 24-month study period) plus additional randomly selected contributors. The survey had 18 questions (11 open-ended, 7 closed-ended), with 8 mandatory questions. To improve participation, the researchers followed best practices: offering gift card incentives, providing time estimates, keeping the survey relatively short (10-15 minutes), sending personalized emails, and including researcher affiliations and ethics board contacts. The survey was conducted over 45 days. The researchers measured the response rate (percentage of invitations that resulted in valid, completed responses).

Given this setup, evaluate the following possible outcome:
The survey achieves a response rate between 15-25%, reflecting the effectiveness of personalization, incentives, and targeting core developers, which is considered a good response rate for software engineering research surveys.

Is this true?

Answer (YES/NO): NO